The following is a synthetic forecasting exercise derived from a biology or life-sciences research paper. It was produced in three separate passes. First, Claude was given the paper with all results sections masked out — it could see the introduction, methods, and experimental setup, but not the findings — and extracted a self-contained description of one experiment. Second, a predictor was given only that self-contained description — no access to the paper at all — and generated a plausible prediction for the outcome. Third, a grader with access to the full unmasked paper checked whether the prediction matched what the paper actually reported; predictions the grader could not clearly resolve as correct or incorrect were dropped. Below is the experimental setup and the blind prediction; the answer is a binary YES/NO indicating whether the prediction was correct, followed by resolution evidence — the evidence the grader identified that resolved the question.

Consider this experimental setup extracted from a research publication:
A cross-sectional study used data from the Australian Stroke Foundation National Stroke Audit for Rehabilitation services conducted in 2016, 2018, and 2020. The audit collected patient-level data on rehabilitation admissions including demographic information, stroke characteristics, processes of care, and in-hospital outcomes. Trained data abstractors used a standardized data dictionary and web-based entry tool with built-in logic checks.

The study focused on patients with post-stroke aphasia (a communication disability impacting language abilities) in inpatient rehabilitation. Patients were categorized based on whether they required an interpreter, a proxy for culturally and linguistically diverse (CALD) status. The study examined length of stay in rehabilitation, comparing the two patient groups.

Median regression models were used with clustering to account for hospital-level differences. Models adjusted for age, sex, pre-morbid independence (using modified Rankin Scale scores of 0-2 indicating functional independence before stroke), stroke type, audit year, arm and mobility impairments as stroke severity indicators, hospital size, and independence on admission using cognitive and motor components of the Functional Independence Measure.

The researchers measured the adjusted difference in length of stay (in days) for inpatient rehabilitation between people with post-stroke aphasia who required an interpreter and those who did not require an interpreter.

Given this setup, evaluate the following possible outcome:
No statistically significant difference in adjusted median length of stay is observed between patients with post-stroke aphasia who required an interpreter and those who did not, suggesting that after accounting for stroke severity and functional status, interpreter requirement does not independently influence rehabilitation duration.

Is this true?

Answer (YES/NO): NO